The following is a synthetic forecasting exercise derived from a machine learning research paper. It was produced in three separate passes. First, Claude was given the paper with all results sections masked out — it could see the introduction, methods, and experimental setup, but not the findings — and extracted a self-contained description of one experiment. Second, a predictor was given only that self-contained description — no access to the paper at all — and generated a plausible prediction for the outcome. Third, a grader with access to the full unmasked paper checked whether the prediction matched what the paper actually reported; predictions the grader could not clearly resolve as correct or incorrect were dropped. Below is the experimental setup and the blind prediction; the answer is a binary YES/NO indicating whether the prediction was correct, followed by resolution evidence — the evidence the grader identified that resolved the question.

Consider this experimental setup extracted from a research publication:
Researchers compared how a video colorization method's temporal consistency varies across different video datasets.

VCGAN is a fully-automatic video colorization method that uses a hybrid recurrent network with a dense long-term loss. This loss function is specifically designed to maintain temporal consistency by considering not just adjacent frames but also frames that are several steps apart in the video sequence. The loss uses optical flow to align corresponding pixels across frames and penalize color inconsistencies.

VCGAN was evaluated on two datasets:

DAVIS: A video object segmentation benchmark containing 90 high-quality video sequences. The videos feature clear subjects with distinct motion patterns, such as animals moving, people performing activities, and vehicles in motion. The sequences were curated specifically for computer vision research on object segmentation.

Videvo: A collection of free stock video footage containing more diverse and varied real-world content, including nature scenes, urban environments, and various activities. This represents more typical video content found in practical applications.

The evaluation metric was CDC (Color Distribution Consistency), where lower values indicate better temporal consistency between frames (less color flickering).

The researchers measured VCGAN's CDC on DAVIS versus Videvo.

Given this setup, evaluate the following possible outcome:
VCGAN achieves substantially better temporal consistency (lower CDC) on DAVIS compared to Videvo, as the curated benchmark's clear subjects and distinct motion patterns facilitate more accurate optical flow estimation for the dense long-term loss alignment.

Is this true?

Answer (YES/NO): NO